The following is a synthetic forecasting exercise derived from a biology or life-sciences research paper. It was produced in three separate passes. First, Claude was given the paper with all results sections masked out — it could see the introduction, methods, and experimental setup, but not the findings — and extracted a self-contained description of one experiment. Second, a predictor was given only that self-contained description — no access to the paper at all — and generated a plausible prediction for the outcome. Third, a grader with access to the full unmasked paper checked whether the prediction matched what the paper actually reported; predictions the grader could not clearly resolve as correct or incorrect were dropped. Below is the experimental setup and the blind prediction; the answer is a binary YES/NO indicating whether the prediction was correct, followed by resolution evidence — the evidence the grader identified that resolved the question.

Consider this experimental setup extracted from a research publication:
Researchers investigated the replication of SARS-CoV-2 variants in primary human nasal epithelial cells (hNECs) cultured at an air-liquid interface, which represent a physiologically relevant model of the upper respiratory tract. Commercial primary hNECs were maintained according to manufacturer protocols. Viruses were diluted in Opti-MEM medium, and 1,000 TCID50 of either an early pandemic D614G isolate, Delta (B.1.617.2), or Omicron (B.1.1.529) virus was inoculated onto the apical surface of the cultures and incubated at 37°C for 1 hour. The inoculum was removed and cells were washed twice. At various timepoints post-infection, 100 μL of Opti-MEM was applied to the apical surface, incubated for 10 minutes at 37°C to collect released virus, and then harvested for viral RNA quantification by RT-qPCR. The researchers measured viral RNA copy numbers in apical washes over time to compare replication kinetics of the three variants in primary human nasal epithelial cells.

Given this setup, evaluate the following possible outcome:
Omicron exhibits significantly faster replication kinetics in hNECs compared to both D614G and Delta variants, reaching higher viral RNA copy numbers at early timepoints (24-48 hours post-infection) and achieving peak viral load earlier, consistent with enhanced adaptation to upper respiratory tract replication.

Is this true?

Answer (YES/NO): NO